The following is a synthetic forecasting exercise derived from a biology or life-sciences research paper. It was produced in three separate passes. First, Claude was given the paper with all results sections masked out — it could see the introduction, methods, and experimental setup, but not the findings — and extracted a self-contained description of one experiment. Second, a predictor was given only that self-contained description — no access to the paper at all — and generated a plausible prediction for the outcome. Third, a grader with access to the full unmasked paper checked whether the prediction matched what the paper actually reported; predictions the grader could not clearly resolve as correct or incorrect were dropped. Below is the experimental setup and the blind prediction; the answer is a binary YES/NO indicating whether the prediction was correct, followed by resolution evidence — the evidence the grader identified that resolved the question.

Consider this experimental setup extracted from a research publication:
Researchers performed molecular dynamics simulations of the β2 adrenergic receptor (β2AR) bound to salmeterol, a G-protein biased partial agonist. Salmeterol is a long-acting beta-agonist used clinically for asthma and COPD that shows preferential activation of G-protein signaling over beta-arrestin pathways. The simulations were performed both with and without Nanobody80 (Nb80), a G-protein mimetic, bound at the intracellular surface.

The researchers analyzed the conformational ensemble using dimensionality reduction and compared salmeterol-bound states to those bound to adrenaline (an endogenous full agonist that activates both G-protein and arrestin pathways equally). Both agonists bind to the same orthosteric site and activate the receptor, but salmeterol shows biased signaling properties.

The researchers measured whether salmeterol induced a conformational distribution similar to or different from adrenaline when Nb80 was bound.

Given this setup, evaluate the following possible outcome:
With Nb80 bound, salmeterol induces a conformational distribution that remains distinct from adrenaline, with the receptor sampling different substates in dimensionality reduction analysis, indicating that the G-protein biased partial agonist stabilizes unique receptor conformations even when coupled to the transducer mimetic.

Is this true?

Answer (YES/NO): YES